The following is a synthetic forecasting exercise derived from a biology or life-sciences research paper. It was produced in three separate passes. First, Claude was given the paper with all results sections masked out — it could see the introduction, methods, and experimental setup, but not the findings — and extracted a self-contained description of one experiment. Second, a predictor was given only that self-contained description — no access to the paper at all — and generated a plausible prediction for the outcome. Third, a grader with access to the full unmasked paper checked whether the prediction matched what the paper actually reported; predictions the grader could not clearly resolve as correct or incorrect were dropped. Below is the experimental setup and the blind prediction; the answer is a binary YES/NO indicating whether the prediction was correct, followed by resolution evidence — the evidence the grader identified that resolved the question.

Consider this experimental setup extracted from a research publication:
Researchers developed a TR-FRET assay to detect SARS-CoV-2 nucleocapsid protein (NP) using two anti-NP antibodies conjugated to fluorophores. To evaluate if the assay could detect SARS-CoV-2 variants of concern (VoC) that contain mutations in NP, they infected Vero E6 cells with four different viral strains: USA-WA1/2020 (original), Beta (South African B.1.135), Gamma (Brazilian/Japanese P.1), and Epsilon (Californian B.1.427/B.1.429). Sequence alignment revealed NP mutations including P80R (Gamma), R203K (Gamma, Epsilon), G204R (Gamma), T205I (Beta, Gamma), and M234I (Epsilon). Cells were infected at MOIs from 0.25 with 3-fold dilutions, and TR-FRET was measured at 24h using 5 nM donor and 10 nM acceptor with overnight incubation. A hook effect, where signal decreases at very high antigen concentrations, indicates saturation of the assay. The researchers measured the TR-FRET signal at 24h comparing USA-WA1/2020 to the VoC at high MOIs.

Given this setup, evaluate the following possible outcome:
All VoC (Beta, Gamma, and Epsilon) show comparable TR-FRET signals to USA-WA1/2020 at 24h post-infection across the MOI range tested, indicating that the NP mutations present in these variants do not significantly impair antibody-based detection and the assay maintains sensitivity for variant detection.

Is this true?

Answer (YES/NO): NO